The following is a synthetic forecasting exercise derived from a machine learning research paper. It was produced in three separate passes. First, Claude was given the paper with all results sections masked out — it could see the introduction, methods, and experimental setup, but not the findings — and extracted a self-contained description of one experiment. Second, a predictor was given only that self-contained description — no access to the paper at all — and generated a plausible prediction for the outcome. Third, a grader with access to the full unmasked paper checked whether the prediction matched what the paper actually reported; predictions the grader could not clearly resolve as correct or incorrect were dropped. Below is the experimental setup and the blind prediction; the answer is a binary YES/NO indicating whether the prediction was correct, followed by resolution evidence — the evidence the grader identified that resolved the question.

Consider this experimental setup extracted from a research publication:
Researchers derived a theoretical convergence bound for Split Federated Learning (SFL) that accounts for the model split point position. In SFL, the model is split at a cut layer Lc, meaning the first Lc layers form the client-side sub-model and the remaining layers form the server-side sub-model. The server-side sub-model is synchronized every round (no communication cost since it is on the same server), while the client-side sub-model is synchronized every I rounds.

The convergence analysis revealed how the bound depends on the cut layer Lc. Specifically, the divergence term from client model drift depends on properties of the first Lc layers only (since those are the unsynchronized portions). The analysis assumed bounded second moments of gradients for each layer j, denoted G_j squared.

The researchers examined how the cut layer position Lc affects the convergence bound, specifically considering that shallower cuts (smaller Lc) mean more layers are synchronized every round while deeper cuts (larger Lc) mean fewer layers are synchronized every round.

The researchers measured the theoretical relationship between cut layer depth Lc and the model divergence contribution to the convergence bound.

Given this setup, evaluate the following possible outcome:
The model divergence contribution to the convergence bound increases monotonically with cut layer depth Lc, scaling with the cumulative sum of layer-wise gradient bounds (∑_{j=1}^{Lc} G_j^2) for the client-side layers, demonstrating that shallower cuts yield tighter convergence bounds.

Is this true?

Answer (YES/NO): YES